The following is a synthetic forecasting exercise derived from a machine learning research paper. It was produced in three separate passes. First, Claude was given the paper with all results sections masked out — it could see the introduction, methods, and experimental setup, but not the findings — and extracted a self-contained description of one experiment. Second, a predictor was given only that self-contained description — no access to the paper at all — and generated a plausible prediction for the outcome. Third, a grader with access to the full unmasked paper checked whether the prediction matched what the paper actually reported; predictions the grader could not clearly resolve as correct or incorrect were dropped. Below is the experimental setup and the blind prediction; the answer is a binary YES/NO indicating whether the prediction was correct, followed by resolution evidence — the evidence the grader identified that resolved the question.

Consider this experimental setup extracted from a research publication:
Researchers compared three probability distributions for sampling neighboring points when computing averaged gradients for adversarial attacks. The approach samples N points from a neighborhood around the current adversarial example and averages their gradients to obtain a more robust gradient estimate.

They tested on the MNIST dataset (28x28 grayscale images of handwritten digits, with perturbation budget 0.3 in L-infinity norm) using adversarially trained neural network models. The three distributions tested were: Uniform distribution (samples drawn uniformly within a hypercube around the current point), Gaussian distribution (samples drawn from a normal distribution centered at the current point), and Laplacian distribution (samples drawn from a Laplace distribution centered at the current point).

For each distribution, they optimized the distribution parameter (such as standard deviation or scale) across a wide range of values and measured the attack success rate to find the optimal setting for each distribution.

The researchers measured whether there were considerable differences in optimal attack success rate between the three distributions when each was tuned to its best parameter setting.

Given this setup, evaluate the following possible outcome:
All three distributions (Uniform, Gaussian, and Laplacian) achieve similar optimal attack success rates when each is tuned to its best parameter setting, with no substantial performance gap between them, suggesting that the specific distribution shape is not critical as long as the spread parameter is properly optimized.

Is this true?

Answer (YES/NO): YES